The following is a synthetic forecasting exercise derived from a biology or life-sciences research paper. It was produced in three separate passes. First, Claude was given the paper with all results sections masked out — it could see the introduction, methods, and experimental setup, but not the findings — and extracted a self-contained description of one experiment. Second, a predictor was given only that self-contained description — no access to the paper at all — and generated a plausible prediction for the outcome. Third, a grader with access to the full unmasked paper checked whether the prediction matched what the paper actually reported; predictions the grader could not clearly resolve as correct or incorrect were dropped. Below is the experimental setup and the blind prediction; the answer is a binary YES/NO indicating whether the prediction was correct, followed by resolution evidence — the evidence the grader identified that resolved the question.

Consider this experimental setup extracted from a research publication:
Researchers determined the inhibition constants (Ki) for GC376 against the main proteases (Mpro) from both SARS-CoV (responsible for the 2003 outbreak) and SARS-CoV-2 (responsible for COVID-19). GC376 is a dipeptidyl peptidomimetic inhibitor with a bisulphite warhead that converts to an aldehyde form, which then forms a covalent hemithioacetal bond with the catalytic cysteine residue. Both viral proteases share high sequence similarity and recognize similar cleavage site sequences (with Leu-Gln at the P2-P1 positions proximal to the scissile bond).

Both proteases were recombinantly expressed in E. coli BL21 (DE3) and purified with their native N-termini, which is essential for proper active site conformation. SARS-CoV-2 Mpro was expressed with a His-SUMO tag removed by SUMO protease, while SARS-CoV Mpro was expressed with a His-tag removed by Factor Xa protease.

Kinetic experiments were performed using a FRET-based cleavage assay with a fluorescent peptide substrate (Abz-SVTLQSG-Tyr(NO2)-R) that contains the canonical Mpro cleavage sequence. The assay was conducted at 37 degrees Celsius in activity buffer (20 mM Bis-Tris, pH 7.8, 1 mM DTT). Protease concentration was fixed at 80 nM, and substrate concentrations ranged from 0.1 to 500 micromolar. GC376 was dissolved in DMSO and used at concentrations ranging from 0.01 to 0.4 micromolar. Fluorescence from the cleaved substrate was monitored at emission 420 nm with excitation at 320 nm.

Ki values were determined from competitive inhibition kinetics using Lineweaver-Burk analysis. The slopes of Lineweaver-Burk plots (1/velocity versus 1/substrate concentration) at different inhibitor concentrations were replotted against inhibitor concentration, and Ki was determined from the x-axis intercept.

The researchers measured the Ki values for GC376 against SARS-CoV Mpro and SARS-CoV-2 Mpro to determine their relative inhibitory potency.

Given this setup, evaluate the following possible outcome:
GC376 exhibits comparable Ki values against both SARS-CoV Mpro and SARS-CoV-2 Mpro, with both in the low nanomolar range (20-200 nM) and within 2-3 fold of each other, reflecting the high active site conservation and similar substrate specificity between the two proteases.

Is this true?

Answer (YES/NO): YES